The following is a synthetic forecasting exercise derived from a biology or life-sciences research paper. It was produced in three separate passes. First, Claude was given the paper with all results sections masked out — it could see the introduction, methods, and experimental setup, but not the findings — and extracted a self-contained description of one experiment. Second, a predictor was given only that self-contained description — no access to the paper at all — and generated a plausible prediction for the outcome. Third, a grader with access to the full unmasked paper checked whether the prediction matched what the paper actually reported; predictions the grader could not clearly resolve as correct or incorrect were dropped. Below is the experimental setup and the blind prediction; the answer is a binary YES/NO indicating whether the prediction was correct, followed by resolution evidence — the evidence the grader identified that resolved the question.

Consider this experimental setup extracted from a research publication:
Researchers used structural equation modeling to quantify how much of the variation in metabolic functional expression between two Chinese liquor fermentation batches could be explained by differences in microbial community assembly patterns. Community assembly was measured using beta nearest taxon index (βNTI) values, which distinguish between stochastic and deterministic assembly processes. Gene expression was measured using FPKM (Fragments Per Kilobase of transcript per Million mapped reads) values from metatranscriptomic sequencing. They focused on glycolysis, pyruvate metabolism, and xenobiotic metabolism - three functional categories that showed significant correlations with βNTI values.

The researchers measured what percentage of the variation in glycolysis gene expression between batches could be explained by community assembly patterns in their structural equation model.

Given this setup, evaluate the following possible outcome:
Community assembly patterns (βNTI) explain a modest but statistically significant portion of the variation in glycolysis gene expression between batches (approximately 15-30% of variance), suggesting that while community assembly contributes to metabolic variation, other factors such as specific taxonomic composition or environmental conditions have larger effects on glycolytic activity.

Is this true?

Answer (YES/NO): NO